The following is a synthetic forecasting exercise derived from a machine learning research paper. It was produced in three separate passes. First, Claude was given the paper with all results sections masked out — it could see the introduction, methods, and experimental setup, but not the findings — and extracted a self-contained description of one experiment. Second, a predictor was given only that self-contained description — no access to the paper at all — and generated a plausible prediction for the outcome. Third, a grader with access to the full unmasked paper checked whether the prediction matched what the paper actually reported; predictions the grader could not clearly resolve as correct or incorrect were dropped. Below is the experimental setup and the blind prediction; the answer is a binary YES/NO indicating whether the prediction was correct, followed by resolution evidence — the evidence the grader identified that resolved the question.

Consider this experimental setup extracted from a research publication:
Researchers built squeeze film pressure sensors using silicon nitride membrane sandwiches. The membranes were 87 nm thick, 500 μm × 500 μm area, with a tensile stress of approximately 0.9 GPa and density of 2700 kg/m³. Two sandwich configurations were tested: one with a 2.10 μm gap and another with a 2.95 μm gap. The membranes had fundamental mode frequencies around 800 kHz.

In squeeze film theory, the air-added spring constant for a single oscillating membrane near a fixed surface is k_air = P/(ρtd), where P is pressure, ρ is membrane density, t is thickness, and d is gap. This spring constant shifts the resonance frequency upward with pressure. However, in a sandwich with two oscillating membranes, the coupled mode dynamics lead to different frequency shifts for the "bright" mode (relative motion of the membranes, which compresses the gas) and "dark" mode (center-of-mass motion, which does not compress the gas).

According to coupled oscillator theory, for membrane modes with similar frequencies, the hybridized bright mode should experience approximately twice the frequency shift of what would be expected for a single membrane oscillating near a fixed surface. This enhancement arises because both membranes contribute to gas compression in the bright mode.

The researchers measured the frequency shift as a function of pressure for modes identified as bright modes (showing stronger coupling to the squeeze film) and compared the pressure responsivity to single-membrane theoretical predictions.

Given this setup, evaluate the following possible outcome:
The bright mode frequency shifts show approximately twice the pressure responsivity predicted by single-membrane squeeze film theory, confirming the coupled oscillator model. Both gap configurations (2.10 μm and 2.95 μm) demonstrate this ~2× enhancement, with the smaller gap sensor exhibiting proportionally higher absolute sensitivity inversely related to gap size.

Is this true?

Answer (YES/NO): NO